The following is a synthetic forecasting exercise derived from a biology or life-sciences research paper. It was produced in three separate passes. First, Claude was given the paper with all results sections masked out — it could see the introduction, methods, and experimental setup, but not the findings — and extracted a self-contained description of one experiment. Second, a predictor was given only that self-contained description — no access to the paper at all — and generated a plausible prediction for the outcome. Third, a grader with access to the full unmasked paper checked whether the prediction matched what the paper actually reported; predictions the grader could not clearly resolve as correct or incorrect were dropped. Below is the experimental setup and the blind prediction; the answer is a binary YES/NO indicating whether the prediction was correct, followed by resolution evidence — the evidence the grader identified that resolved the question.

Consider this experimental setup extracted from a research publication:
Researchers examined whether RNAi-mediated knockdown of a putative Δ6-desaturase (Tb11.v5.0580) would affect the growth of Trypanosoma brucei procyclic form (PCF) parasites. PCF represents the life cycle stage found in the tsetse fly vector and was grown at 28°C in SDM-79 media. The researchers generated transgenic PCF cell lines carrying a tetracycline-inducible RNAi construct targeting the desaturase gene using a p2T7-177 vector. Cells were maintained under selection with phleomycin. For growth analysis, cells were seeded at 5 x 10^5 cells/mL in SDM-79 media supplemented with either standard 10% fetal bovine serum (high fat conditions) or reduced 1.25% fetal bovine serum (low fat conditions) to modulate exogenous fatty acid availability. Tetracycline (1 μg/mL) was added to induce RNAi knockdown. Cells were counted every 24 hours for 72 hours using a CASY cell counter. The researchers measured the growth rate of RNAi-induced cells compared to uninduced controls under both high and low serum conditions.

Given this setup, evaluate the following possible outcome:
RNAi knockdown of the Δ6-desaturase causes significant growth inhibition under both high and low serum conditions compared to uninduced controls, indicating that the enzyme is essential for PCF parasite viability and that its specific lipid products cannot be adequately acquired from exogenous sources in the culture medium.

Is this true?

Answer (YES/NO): NO